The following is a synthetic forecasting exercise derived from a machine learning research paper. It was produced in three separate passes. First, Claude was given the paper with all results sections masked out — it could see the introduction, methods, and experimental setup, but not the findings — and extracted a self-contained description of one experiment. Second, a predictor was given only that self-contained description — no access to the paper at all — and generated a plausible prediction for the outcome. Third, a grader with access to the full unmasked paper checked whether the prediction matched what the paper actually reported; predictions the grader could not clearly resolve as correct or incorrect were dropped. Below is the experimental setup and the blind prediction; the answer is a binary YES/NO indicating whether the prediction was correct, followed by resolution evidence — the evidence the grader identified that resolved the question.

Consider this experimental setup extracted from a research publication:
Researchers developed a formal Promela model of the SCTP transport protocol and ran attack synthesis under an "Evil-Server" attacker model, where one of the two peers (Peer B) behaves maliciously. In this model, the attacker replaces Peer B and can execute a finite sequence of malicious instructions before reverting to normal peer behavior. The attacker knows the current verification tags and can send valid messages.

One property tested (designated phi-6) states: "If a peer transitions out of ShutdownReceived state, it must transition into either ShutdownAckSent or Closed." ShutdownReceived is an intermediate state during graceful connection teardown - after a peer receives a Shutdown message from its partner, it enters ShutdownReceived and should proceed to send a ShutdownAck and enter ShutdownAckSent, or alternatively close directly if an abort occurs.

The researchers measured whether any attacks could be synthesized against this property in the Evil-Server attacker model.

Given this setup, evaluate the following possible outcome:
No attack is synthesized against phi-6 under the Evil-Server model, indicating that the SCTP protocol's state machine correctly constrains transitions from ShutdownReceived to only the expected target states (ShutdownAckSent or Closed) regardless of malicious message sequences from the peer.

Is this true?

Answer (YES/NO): NO